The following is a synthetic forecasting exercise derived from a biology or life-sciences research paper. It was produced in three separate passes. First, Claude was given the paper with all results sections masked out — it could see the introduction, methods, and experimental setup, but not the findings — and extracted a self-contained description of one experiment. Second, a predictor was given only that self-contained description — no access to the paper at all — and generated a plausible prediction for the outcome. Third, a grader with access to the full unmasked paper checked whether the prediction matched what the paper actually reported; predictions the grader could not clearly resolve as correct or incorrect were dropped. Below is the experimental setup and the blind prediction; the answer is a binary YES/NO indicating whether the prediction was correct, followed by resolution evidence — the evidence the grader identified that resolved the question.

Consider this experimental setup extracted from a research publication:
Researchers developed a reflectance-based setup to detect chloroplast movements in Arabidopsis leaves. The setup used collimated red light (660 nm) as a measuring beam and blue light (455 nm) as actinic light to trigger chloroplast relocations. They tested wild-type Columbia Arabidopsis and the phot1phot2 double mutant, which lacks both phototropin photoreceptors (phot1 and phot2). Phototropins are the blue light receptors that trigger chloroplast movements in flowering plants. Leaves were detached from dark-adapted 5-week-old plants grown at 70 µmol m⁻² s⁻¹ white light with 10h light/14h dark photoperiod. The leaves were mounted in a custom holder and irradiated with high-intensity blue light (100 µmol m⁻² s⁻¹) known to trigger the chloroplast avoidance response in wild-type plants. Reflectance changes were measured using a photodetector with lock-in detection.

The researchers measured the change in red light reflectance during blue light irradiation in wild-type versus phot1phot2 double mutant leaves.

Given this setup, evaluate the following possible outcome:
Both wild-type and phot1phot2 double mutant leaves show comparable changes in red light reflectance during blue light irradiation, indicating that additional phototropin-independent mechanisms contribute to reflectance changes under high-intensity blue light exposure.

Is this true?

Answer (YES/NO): NO